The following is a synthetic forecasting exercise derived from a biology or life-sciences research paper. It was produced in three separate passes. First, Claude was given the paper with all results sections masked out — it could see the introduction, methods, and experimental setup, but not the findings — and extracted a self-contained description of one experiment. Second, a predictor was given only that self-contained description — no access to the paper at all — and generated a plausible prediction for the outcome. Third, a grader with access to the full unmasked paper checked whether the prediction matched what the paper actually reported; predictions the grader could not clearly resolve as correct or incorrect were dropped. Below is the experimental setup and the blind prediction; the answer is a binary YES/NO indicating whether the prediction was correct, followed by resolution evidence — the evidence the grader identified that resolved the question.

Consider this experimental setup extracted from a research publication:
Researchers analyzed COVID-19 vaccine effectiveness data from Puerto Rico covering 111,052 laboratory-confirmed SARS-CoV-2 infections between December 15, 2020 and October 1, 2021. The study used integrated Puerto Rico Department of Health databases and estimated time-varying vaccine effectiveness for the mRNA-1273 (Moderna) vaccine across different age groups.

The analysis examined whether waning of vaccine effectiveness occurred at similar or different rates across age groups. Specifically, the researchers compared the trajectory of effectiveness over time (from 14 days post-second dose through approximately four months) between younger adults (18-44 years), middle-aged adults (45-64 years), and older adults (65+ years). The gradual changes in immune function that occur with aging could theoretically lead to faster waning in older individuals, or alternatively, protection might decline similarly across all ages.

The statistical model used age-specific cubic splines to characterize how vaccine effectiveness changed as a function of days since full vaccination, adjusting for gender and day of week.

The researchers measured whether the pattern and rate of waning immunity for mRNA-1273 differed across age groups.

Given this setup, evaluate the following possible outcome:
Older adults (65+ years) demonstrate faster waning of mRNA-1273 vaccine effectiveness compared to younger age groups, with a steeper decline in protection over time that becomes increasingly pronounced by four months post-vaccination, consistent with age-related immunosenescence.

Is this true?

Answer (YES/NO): NO